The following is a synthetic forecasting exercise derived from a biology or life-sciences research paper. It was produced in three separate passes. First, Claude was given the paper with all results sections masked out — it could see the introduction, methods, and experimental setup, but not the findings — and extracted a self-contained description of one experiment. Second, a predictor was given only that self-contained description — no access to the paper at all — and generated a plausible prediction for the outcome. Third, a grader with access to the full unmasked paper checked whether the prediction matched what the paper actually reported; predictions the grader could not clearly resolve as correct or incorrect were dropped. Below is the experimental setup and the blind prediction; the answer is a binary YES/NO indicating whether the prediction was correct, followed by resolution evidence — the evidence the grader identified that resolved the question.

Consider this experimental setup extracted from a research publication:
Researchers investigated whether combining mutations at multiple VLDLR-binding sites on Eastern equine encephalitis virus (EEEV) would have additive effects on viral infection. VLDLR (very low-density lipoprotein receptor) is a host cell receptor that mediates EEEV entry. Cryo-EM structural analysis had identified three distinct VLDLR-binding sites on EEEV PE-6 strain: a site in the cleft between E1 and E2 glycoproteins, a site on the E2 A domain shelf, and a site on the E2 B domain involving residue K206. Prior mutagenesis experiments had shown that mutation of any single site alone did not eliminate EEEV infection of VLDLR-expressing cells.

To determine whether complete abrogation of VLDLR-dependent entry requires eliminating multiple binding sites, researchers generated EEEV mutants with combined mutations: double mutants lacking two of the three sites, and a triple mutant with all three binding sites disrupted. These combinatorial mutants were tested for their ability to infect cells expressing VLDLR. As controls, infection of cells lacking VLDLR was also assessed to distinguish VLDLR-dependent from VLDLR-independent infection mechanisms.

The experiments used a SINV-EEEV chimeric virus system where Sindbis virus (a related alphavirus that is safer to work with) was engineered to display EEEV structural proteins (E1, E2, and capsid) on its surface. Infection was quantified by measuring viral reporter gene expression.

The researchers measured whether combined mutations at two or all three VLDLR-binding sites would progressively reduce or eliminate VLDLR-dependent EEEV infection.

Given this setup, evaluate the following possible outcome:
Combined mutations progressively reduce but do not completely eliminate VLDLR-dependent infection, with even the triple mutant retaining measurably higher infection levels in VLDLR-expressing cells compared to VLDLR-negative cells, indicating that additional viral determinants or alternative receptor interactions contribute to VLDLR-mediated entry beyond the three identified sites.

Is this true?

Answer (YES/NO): NO